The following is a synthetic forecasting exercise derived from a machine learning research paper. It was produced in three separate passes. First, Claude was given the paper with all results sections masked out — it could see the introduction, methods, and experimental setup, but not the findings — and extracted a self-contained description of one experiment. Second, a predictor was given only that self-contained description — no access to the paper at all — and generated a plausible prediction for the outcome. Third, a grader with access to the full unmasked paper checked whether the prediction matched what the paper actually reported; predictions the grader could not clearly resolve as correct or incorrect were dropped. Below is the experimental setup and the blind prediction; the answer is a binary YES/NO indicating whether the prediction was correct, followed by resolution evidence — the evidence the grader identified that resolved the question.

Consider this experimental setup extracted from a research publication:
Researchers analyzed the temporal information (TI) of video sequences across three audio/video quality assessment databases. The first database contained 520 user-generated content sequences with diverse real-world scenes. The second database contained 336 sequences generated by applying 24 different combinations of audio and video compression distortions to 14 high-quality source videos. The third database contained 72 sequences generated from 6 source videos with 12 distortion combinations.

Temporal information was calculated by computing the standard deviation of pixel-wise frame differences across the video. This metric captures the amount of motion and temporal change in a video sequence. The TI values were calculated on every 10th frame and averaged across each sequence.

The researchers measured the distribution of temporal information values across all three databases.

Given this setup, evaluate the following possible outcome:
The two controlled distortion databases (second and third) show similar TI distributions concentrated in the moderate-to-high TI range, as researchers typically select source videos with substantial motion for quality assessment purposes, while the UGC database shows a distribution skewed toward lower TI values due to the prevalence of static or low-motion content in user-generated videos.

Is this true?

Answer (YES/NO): NO